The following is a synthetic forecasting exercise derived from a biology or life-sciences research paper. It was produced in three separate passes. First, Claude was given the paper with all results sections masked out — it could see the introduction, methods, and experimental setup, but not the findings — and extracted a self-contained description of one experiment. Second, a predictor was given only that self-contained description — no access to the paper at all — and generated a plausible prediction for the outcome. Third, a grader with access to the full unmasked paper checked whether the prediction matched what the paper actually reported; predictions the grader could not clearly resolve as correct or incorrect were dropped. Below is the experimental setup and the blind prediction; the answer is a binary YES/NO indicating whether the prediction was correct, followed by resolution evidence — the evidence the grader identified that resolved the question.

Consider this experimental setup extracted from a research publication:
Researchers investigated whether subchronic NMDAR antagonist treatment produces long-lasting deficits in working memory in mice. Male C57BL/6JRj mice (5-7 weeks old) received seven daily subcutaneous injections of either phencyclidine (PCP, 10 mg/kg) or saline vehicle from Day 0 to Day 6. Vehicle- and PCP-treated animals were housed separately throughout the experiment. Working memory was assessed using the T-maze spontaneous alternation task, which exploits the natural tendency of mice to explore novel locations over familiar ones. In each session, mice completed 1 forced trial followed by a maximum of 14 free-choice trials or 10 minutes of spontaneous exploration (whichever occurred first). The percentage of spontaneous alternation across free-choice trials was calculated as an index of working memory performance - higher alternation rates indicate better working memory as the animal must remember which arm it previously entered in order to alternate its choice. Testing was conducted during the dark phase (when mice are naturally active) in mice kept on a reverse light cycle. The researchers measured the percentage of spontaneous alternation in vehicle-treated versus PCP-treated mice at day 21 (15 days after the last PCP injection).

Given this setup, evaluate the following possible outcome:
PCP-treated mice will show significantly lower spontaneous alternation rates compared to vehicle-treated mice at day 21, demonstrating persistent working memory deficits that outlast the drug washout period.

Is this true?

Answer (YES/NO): YES